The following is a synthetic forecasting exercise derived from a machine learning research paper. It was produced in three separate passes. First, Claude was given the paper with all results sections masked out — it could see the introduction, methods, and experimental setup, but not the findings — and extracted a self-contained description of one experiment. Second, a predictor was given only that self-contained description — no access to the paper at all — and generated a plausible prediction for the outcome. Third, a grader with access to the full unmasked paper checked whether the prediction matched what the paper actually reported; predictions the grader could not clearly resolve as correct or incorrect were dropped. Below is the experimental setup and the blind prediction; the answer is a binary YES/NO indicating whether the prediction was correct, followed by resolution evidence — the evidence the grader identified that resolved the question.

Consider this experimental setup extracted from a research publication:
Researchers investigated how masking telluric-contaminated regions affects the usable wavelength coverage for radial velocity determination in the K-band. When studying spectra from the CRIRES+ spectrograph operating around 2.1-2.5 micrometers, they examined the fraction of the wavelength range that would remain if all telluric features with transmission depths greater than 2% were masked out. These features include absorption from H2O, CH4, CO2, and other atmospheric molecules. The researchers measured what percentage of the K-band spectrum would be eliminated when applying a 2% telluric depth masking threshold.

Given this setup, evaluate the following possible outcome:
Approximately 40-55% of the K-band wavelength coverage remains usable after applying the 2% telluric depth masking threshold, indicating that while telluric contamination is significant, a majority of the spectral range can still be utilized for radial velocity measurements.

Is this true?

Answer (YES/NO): NO